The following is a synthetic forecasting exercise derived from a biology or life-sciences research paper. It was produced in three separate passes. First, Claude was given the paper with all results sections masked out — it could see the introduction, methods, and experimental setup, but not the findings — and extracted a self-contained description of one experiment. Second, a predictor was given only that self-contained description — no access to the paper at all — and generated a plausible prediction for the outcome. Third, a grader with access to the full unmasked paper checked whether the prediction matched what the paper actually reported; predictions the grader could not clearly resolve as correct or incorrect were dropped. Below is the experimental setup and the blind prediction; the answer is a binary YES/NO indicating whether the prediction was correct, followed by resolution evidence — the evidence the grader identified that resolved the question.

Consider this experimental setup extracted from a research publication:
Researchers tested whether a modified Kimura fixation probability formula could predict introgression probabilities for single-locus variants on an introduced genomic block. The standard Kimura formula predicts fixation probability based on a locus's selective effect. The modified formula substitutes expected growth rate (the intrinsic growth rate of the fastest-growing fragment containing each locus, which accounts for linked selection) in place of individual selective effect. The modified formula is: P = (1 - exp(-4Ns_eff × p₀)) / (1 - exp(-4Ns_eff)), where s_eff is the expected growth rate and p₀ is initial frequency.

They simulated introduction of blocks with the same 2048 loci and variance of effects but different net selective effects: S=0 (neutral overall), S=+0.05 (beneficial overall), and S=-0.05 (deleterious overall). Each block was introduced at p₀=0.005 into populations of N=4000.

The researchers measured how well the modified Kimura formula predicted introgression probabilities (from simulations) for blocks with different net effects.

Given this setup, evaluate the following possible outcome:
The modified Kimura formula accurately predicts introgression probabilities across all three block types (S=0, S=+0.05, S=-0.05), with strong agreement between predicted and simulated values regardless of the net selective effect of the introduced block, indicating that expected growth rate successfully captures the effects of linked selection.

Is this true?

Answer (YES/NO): NO